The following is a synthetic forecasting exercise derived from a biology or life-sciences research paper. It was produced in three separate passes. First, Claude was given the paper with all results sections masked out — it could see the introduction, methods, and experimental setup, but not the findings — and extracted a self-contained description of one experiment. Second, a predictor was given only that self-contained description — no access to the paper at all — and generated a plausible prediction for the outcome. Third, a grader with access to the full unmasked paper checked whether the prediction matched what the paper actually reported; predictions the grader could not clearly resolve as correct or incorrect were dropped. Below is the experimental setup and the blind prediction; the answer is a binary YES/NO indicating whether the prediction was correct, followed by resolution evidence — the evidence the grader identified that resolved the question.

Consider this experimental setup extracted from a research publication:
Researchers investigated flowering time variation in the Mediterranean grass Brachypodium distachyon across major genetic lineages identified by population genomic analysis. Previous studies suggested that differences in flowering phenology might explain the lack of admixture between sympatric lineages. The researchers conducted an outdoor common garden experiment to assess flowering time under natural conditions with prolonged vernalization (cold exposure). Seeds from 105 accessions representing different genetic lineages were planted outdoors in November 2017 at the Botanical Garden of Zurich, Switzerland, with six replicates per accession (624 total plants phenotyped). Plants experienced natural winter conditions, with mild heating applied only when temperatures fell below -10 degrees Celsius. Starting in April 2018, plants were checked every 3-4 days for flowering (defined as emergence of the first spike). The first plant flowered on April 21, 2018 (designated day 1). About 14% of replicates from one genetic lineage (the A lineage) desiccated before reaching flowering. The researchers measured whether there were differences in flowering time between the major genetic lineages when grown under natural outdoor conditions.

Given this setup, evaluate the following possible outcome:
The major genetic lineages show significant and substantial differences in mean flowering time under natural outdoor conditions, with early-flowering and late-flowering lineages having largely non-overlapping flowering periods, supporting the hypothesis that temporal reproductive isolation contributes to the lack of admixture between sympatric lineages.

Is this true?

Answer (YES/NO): NO